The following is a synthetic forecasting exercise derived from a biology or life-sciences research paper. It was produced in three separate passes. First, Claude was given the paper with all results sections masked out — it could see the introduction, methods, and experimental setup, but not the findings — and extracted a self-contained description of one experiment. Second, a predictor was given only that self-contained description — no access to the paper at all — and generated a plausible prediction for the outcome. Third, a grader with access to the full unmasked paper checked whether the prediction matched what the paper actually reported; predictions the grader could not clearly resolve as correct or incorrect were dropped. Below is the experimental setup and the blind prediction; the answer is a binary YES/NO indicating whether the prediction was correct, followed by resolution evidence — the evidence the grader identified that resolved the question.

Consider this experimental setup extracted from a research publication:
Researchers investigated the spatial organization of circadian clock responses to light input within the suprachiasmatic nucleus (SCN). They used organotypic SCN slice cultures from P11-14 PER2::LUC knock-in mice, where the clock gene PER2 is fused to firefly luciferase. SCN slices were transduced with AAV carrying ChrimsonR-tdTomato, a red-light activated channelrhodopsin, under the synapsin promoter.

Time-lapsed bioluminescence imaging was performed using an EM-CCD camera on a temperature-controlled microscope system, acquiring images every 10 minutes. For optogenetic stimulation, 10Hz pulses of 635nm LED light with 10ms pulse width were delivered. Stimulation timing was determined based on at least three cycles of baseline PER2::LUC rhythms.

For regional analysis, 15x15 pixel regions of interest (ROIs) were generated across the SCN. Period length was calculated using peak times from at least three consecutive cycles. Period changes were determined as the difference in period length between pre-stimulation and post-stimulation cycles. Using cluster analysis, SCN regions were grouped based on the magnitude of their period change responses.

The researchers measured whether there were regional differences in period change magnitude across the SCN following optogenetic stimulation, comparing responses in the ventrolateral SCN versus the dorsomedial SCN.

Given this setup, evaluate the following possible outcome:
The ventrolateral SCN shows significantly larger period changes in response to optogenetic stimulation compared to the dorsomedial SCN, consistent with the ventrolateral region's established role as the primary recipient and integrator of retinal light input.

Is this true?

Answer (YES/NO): NO